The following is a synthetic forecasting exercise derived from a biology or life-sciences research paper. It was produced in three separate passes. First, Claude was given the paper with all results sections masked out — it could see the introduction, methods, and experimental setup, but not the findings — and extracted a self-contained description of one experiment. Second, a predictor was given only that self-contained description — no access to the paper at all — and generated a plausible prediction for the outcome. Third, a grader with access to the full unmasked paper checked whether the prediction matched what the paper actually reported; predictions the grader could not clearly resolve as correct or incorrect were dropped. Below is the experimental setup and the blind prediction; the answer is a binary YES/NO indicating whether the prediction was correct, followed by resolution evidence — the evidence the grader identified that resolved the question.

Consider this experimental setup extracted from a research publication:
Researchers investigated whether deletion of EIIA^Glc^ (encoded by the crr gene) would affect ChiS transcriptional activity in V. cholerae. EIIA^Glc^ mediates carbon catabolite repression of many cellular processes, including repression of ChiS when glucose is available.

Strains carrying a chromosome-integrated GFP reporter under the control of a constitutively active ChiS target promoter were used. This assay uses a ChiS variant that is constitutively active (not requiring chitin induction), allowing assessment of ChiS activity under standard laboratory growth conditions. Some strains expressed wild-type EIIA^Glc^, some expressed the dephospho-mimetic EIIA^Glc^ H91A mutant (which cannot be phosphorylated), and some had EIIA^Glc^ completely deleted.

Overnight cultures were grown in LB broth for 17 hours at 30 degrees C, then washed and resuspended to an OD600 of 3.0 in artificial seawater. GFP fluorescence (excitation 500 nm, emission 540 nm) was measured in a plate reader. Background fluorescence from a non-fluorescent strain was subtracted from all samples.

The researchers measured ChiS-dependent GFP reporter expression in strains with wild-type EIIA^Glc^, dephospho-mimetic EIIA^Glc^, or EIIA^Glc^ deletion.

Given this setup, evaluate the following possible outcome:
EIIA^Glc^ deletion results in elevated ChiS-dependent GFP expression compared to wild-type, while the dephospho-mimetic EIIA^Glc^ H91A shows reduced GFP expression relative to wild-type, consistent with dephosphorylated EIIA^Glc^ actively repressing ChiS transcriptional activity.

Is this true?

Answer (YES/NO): NO